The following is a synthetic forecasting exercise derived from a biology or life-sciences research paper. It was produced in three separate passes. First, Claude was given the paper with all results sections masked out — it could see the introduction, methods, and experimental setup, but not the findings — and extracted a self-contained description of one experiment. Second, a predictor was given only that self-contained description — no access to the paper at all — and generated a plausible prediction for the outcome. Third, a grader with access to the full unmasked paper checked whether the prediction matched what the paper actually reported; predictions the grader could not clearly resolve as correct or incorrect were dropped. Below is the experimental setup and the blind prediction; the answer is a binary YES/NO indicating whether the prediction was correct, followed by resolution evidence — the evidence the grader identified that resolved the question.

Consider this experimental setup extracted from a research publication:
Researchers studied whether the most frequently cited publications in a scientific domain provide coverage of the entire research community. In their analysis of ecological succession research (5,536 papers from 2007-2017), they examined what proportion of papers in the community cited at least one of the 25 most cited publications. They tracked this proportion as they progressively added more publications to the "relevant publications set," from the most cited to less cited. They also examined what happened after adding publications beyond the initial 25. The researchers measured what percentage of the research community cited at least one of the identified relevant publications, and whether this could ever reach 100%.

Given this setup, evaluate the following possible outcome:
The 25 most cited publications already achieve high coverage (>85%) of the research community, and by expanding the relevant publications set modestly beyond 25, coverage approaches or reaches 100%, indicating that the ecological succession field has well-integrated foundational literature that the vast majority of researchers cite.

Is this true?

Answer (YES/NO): NO